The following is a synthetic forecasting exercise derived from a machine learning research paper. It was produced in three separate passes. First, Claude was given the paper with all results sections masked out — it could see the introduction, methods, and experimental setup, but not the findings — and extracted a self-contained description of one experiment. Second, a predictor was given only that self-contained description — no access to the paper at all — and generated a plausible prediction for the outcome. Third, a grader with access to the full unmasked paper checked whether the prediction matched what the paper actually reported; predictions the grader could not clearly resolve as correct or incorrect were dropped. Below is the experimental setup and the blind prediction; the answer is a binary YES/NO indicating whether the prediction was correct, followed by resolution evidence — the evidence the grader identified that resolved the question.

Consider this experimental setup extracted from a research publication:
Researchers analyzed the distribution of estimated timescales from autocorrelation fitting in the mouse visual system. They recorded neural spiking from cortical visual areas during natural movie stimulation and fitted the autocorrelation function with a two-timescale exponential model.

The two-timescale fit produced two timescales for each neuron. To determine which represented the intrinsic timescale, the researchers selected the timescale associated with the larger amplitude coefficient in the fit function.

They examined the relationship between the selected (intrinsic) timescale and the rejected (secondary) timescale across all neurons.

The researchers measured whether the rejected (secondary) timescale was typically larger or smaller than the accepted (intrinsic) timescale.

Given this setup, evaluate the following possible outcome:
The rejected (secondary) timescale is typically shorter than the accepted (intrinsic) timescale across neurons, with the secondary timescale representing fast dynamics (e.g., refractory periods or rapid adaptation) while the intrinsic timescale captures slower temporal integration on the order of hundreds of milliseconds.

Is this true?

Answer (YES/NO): NO